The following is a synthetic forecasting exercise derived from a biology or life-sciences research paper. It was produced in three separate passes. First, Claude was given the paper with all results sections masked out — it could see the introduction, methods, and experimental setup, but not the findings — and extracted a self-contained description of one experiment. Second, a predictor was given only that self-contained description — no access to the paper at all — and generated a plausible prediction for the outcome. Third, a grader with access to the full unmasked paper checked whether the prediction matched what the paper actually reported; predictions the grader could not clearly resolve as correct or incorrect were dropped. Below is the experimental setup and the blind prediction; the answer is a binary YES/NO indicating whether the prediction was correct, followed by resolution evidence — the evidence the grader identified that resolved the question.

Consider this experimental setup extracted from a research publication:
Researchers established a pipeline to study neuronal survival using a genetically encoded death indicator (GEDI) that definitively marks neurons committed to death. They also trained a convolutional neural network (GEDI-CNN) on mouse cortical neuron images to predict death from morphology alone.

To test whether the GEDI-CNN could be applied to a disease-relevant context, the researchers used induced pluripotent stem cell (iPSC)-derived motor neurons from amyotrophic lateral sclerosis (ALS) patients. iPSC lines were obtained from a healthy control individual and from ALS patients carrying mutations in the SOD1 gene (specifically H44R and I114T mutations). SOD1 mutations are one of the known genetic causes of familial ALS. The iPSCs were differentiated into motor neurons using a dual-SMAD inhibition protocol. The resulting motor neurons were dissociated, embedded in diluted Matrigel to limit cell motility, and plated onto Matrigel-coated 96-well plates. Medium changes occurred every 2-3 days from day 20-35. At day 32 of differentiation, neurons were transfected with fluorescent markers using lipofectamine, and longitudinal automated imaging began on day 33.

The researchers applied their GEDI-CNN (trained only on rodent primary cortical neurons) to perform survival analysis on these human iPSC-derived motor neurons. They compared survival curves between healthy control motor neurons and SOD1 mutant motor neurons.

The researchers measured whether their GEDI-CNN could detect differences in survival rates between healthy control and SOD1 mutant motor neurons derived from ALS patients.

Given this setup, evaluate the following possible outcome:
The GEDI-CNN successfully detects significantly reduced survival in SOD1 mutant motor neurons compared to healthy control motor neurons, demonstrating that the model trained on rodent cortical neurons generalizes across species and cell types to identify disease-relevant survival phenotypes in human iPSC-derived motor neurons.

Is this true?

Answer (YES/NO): NO